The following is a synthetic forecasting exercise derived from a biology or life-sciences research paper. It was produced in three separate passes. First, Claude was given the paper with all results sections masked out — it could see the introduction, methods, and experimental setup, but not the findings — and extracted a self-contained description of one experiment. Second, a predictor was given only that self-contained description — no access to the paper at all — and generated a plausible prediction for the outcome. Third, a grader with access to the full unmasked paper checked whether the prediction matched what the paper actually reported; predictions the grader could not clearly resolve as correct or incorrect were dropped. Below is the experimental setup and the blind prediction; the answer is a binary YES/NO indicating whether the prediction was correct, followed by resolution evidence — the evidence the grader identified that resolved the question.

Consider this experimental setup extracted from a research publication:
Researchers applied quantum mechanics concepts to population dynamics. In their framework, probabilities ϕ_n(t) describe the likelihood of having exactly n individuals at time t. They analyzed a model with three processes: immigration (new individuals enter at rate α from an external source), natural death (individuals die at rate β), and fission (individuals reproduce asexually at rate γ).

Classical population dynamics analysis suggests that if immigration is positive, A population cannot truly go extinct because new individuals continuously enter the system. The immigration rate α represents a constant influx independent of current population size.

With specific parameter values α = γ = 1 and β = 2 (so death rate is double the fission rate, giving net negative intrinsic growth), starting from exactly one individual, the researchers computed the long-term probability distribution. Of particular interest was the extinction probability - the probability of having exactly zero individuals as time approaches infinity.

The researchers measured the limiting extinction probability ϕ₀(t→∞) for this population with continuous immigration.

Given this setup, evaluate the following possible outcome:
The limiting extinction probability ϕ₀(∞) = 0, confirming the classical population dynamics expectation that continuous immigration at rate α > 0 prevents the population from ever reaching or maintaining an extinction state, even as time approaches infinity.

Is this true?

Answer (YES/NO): NO